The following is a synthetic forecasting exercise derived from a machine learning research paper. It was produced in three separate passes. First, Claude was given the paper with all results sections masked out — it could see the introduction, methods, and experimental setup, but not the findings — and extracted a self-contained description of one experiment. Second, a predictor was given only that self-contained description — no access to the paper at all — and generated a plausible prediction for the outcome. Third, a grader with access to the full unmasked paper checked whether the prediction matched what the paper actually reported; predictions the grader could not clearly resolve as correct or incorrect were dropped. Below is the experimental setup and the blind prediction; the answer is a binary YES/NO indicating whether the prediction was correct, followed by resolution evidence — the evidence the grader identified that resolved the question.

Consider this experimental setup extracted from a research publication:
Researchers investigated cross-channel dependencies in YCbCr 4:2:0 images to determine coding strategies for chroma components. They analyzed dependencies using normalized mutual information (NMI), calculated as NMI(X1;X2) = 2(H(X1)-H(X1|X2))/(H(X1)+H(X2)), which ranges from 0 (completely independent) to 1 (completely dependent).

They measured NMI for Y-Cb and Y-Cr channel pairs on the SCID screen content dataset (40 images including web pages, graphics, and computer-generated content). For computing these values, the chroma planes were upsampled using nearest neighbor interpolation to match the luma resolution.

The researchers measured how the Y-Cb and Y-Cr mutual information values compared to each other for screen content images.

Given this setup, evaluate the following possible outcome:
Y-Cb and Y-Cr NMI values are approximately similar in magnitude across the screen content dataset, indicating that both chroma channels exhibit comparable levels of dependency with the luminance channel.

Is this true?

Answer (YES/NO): YES